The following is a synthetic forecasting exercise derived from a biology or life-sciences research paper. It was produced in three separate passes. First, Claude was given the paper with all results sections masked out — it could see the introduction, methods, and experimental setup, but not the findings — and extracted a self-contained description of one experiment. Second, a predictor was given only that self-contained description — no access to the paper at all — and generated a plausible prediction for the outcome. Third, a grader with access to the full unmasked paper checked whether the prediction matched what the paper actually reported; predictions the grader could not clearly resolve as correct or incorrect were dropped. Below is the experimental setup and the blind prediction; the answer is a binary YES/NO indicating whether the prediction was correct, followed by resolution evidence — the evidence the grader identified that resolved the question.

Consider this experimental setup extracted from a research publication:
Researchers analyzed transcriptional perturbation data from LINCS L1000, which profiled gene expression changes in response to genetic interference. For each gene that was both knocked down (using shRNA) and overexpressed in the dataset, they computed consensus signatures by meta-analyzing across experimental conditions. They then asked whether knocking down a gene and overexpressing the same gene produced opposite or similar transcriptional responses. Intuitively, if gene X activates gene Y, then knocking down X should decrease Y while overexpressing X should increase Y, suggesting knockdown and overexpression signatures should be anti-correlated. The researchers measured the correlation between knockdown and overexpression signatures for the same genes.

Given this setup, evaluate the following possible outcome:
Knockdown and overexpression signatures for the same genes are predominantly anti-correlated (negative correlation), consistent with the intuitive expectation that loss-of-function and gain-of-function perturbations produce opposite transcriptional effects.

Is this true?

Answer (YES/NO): NO